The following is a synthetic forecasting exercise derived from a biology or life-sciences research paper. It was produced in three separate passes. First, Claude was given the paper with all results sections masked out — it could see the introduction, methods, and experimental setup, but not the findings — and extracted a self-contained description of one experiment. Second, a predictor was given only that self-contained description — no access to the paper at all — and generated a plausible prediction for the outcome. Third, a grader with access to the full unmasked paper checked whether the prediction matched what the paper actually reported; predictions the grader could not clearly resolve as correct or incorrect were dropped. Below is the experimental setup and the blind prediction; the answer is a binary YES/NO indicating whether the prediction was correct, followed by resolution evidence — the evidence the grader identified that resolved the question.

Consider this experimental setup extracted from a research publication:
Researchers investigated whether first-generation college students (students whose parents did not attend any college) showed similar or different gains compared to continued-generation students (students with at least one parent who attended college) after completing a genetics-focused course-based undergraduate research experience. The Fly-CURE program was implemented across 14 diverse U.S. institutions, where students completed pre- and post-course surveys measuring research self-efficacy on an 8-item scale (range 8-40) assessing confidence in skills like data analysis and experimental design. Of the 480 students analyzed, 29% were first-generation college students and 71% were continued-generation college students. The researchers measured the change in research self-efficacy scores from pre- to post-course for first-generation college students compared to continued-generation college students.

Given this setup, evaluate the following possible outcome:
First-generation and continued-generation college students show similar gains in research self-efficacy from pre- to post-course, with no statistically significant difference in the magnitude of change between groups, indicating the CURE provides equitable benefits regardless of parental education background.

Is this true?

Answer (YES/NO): YES